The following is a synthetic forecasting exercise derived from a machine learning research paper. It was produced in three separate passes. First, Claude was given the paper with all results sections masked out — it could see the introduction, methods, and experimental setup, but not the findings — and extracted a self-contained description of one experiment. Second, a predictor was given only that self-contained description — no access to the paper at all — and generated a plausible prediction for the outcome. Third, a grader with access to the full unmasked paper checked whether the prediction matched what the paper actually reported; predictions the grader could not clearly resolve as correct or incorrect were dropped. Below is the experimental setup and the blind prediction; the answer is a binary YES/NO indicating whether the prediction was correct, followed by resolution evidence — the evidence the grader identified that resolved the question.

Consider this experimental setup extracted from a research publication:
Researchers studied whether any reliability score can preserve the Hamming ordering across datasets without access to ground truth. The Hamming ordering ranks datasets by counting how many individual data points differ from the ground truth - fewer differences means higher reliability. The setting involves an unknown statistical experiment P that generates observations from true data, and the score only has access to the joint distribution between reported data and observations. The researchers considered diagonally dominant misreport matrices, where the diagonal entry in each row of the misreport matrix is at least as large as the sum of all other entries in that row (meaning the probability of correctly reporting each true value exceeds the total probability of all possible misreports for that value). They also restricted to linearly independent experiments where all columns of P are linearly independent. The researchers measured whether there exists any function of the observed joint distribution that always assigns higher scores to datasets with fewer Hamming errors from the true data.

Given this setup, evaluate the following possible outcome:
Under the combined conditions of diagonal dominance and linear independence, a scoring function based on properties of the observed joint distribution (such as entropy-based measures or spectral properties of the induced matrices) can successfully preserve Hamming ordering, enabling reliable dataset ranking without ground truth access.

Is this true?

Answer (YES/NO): NO